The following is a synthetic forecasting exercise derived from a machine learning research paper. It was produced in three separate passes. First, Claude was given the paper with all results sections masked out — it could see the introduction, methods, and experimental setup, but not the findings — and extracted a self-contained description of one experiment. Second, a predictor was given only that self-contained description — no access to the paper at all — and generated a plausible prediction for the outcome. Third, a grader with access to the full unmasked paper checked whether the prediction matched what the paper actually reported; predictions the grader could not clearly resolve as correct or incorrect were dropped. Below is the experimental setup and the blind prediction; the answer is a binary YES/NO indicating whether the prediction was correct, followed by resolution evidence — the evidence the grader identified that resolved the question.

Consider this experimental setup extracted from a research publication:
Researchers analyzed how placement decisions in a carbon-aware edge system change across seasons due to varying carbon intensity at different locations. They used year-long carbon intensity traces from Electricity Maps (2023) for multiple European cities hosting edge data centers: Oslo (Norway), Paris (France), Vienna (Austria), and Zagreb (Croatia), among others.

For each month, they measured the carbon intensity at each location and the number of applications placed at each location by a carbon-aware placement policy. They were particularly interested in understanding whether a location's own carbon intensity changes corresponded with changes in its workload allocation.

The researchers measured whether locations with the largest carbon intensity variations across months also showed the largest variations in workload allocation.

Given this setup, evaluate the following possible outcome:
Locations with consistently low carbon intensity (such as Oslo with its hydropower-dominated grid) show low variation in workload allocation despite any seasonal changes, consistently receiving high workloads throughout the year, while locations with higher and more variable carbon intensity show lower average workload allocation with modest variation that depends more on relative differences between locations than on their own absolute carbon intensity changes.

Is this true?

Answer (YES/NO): NO